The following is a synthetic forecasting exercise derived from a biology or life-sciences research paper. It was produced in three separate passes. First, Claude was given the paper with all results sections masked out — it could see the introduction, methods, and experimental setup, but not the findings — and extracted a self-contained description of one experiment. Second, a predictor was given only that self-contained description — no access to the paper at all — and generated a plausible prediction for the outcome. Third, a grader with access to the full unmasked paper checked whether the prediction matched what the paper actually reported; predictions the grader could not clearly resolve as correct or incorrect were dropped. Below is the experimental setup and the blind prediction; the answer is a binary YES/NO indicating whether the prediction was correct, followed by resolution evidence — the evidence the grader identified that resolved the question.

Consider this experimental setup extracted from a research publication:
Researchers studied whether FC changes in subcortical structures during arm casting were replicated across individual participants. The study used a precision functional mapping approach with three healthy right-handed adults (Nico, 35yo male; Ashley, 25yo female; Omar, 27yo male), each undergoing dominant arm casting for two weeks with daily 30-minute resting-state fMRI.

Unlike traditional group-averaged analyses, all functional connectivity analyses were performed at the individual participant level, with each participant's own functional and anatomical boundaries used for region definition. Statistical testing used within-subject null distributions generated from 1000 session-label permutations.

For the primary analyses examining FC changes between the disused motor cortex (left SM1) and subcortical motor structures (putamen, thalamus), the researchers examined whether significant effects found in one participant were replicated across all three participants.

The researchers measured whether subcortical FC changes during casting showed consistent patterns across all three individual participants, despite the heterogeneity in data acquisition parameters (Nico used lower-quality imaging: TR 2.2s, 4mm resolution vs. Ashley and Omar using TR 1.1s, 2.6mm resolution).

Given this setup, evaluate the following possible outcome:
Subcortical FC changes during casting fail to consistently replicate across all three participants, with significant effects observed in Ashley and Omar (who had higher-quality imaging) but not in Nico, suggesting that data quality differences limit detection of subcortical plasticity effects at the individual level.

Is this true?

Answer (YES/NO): NO